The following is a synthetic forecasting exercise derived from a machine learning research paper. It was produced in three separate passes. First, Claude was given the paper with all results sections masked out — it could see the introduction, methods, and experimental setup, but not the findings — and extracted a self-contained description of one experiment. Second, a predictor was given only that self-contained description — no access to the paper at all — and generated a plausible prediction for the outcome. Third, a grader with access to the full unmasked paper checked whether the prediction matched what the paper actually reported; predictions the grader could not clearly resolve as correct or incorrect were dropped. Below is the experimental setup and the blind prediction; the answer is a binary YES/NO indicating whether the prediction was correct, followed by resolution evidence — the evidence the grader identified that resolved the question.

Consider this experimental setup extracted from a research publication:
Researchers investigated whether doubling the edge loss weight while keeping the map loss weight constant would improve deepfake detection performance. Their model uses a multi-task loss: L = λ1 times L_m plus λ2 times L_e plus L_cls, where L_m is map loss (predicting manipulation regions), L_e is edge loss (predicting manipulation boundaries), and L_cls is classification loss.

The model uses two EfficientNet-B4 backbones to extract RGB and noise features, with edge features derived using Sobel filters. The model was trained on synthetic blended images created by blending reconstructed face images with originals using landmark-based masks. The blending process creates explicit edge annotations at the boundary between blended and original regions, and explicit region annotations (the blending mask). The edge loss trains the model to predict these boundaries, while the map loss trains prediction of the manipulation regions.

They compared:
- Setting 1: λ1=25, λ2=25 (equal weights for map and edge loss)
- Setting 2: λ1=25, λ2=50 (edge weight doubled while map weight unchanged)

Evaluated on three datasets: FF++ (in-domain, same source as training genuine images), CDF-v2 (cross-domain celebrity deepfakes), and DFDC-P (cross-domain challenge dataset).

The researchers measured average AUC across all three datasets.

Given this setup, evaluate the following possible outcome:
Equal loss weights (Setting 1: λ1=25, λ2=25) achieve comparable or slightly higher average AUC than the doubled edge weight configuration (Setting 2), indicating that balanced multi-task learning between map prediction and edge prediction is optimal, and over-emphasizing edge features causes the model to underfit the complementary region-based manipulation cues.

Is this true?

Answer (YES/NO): NO